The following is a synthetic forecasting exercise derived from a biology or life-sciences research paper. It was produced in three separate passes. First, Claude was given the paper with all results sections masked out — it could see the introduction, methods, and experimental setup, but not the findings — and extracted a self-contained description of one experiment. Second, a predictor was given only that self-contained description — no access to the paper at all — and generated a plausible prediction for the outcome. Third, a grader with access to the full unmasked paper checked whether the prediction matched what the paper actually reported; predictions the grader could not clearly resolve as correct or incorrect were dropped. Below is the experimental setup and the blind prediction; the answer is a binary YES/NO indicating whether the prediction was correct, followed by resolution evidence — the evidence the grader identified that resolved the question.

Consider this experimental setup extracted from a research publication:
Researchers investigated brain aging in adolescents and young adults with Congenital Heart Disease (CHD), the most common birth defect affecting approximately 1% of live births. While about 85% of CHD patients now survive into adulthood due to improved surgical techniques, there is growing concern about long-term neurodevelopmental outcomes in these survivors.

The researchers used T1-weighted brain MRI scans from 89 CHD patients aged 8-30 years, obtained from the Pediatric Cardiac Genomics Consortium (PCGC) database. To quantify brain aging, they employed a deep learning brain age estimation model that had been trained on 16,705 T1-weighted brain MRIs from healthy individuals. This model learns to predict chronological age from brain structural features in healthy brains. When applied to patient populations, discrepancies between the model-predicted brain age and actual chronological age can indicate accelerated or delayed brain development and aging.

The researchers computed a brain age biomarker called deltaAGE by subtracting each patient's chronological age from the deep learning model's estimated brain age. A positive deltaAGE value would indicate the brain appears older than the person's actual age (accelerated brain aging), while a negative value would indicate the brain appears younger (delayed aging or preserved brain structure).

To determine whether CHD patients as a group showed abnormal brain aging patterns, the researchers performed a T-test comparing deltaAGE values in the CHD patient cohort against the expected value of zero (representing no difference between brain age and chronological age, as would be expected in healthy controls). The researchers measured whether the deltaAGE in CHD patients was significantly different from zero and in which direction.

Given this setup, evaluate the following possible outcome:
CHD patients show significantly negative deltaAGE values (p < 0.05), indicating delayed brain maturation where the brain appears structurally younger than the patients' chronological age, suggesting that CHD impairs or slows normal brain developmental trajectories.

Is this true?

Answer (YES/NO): NO